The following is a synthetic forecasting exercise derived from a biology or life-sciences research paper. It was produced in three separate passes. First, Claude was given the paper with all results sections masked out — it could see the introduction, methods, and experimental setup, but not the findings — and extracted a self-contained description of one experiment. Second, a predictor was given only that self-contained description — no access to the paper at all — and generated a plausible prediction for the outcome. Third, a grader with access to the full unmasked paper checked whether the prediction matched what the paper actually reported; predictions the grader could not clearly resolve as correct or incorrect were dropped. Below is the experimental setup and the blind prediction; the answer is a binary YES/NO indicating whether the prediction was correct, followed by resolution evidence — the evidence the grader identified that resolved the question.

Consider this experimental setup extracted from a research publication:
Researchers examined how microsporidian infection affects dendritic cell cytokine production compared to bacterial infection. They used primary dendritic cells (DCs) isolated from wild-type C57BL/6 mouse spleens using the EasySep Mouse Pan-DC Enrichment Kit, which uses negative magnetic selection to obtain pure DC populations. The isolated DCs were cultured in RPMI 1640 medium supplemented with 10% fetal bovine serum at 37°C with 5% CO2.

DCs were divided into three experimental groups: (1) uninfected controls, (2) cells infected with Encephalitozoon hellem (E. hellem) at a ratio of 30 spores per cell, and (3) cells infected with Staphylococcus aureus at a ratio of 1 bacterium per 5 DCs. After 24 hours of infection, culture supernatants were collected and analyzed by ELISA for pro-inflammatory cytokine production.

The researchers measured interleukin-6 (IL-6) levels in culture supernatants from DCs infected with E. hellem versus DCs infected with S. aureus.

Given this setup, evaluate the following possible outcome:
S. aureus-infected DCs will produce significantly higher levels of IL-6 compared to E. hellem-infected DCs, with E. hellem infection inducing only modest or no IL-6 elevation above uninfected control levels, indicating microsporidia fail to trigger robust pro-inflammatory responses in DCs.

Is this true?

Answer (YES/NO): NO